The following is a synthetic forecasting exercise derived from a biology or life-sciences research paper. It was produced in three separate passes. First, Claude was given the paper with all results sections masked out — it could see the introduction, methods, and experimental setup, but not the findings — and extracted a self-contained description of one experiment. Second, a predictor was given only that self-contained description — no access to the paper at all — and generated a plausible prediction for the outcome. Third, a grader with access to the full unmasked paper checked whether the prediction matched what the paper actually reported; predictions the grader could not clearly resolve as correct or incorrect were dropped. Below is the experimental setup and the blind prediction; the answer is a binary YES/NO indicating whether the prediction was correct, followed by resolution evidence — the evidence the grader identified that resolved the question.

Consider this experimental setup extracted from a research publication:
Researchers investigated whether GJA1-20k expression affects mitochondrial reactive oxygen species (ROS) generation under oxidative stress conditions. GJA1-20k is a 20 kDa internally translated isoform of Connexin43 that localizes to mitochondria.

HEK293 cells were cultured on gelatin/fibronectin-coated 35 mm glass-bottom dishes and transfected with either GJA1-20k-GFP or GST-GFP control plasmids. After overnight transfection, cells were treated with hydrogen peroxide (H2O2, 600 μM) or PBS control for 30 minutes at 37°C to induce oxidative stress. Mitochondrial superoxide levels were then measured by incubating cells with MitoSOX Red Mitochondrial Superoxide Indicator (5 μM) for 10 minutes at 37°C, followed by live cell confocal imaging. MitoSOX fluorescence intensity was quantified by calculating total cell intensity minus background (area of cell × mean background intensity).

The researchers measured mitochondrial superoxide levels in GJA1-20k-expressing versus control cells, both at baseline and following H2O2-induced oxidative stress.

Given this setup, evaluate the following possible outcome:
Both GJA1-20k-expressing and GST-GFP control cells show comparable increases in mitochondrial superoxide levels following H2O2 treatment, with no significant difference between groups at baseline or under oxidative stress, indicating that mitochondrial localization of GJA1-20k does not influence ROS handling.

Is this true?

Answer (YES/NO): NO